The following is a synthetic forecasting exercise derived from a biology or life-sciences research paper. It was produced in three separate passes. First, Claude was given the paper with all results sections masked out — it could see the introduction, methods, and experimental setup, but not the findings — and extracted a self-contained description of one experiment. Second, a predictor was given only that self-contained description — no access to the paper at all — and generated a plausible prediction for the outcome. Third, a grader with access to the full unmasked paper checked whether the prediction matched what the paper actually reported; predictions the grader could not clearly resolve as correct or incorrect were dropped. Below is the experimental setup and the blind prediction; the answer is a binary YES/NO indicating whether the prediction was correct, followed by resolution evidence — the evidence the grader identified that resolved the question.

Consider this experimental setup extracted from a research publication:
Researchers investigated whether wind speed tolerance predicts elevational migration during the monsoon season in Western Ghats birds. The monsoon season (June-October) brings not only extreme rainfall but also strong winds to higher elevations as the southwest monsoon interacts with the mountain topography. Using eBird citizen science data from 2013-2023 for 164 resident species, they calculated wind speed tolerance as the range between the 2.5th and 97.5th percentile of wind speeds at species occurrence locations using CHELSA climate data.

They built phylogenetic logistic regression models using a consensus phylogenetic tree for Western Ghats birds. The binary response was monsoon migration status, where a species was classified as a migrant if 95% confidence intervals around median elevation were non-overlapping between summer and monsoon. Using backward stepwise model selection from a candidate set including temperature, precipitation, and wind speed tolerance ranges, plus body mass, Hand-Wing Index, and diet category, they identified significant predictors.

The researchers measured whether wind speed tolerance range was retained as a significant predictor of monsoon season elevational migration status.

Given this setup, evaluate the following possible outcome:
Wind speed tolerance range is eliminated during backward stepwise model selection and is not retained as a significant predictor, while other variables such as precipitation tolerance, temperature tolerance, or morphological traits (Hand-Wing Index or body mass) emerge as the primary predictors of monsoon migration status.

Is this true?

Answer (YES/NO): YES